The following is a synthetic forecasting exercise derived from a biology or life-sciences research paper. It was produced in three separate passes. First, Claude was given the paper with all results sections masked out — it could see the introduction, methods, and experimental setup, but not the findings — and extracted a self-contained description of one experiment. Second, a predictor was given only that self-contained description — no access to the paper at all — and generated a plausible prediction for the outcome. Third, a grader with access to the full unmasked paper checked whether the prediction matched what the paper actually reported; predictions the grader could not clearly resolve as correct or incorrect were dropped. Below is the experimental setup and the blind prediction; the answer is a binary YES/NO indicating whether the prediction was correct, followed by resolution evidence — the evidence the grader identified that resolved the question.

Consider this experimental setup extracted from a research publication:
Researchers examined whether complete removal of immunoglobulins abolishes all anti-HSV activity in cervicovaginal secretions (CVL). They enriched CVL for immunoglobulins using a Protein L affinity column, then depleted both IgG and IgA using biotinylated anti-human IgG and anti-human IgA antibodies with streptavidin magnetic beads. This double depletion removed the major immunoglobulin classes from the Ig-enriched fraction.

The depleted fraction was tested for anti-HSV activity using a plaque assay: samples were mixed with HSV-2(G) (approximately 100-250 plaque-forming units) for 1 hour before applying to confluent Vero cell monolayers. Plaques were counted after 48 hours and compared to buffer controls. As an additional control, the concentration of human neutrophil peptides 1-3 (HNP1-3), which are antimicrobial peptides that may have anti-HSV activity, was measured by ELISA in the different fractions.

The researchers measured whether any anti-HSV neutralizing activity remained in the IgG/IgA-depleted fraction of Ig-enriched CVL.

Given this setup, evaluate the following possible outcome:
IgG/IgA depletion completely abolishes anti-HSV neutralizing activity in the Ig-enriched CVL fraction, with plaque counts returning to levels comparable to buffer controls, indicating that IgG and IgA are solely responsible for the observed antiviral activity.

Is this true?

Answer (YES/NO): NO